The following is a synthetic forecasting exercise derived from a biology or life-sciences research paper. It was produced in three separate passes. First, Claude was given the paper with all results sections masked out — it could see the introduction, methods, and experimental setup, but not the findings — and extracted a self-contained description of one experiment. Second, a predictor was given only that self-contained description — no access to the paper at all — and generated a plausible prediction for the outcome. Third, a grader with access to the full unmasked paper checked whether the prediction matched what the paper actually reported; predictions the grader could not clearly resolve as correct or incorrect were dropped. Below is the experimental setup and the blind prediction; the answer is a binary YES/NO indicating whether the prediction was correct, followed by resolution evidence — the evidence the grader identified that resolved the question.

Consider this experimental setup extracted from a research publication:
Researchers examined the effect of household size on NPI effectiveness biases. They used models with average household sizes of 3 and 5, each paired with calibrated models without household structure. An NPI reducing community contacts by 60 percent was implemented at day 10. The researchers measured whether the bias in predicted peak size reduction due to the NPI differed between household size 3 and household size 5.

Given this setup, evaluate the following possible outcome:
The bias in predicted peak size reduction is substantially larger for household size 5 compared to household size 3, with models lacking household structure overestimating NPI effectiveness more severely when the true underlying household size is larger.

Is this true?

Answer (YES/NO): NO